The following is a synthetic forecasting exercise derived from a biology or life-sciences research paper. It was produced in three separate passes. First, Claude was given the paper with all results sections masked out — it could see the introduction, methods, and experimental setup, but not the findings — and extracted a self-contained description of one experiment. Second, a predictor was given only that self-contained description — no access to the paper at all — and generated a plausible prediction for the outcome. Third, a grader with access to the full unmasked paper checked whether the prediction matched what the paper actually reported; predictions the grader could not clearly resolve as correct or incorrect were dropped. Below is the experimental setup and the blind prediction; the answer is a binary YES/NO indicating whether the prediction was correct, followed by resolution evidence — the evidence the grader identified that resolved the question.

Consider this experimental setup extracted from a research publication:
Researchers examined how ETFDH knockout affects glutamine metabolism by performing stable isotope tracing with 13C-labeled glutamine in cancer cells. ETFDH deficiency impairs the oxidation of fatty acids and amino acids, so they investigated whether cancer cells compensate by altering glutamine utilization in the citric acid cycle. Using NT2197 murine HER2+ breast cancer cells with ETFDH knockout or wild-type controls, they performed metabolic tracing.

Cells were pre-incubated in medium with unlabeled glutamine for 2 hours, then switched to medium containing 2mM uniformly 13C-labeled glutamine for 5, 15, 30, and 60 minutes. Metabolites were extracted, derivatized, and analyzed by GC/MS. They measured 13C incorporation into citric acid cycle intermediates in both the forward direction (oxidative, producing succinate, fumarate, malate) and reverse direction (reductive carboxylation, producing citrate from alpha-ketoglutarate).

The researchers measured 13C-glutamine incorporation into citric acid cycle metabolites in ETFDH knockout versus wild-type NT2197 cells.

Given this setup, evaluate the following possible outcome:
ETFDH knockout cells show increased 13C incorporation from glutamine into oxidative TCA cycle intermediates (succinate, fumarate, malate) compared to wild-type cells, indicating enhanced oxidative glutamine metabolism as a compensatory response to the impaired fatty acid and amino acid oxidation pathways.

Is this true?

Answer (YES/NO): YES